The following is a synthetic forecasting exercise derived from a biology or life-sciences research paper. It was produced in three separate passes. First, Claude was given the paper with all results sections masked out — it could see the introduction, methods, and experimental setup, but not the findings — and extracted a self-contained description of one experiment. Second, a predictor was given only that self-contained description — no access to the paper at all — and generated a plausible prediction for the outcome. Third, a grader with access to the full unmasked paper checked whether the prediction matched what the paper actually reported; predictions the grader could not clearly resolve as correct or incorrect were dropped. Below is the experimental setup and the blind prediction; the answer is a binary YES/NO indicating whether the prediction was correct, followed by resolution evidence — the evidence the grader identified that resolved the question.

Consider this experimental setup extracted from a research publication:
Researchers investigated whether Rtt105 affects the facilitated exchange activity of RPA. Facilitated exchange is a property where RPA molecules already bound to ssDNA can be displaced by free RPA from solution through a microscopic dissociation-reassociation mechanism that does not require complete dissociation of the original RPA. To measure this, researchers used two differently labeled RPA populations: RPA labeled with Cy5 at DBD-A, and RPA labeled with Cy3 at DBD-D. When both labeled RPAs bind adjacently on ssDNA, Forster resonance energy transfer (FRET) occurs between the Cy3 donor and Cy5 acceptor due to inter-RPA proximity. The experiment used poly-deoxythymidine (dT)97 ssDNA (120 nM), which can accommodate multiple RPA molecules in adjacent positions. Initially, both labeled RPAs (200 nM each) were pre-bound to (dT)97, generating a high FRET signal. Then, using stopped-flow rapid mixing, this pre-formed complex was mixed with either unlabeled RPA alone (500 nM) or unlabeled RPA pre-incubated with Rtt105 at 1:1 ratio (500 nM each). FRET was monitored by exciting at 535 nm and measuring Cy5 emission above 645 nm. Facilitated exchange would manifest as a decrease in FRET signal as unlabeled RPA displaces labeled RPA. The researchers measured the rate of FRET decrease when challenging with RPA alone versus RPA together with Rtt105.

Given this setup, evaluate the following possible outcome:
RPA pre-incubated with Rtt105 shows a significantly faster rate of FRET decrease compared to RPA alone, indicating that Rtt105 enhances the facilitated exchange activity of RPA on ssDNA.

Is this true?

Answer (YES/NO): NO